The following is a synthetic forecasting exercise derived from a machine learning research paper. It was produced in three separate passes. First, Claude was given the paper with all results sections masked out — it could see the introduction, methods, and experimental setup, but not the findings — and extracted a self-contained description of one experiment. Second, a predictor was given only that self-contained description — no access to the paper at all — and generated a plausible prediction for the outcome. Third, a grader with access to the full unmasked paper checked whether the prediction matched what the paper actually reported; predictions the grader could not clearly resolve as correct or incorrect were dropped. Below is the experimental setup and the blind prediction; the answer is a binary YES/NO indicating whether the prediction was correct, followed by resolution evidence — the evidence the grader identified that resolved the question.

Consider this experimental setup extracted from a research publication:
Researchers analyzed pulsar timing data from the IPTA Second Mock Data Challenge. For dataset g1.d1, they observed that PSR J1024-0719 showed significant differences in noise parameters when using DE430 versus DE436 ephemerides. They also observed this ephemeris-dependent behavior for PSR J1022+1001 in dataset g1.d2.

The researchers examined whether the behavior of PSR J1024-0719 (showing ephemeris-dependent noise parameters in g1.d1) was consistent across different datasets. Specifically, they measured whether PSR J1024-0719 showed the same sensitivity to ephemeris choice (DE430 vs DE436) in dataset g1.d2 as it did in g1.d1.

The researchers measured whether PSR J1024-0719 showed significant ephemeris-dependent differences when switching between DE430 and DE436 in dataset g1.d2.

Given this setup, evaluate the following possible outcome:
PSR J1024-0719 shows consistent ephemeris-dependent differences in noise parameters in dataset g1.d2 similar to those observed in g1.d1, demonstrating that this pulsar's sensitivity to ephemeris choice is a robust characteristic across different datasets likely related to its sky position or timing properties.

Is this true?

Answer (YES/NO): NO